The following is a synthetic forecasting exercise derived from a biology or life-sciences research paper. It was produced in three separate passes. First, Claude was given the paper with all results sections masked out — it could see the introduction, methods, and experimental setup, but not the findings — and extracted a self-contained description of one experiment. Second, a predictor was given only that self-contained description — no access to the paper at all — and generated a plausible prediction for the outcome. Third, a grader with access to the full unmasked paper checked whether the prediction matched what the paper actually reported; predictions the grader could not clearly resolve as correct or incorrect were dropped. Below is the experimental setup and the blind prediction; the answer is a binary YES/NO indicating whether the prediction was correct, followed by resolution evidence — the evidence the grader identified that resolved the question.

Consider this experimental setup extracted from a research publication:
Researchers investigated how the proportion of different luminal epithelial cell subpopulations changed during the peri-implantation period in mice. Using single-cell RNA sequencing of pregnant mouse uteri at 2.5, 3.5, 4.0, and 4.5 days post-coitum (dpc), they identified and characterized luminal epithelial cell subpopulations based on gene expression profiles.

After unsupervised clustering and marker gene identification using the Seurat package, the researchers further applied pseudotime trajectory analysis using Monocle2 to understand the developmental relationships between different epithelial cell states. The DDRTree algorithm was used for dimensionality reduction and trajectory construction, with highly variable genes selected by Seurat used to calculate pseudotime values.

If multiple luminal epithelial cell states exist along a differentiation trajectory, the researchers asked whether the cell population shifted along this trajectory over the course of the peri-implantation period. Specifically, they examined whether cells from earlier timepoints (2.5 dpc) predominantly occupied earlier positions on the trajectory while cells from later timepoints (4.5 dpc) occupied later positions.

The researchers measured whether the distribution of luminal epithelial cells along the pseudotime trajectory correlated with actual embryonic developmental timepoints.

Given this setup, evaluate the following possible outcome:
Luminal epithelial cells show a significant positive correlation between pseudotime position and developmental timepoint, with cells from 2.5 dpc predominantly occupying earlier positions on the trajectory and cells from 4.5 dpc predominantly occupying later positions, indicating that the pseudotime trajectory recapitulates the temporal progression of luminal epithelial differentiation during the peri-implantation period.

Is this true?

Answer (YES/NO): YES